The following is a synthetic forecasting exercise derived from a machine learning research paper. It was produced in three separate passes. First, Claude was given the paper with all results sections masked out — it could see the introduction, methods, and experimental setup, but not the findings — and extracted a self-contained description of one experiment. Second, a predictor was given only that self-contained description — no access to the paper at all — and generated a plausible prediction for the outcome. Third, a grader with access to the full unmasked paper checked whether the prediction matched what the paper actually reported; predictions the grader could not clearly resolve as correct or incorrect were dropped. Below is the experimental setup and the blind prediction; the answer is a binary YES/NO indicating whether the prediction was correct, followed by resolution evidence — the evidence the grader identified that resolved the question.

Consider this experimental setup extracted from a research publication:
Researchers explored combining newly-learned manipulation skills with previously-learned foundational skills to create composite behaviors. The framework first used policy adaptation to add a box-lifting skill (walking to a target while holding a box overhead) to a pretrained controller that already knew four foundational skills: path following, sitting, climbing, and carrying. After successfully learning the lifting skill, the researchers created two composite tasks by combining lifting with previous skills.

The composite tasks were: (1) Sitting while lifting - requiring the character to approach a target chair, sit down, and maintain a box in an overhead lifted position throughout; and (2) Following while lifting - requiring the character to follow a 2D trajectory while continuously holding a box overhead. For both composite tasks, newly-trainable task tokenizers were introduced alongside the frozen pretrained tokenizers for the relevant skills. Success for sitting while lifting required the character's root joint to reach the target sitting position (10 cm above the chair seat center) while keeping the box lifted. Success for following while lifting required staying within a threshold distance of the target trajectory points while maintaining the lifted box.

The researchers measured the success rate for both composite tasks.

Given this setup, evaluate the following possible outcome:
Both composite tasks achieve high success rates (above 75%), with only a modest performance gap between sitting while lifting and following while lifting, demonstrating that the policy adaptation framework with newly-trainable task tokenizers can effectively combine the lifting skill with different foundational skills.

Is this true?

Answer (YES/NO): NO